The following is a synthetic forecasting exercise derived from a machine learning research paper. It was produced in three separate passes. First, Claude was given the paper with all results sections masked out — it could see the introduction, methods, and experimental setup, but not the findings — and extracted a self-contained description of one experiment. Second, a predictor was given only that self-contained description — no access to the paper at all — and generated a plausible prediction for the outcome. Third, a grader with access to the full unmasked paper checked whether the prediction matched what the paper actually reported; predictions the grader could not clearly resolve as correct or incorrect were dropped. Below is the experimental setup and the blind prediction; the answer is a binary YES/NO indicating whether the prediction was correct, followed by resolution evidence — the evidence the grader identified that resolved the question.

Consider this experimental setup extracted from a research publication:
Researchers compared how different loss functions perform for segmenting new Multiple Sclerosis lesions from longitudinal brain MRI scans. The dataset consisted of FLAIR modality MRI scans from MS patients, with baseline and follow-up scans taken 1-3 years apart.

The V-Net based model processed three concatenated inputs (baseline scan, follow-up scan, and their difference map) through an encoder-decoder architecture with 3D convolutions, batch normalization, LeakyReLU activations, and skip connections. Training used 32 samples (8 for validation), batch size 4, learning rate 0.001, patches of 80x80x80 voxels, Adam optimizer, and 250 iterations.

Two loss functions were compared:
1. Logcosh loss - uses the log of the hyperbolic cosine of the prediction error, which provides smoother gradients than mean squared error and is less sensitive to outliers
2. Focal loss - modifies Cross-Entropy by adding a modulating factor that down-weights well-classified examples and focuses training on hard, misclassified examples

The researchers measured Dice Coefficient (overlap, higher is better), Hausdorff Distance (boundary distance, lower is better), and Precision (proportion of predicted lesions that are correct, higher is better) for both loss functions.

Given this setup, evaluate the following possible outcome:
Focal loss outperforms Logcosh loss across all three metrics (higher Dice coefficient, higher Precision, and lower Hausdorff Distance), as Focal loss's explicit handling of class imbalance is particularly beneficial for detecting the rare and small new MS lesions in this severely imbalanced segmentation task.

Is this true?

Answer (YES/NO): NO